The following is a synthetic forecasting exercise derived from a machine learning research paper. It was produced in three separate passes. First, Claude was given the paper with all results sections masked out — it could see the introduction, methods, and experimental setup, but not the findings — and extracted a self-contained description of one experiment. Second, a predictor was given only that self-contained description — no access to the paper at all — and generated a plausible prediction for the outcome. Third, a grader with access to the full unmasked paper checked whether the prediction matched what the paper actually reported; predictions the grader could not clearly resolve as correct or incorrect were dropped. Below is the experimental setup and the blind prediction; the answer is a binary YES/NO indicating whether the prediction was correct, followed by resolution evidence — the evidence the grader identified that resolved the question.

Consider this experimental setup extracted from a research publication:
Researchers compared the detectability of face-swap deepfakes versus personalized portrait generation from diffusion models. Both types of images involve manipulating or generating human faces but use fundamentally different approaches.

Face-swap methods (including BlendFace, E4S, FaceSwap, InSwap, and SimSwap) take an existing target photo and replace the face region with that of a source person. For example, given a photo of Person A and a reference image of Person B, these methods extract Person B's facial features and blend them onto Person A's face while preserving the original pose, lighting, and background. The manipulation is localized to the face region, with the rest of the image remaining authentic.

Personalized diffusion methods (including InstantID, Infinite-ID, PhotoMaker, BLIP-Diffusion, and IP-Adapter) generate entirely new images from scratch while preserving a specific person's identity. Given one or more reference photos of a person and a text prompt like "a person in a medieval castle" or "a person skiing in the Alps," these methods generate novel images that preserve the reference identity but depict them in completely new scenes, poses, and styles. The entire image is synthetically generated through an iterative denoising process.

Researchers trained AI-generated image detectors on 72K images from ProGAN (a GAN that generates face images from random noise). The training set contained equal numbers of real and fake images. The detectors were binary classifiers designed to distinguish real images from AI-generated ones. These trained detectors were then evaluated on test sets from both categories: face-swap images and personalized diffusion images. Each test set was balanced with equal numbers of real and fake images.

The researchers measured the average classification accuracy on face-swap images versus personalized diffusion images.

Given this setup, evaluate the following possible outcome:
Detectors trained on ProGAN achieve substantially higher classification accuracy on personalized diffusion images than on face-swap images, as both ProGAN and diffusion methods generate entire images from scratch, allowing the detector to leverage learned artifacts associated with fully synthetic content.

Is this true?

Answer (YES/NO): YES